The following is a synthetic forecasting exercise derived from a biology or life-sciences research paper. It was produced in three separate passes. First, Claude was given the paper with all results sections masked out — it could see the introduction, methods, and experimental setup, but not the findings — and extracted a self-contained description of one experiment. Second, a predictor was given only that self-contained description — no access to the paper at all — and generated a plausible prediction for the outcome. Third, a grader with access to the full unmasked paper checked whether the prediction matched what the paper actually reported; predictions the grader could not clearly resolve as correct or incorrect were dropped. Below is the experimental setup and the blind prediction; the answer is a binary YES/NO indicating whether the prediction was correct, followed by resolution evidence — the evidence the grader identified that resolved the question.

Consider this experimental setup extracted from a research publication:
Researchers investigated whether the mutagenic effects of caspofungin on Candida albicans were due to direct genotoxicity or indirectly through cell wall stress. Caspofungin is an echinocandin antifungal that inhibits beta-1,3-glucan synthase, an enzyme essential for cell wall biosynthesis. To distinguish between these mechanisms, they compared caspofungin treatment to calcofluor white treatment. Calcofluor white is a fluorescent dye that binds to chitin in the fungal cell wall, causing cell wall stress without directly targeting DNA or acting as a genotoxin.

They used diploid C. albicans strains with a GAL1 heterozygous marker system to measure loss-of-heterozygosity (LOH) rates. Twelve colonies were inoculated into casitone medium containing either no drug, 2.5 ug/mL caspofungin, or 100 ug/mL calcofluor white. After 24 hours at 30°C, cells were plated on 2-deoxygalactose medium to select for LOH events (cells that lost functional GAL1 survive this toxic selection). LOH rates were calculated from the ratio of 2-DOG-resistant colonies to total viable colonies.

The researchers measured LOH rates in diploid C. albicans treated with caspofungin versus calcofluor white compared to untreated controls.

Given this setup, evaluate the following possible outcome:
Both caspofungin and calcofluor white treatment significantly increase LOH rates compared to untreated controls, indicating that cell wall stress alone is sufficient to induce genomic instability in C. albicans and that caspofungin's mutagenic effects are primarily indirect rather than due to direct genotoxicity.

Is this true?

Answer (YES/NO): YES